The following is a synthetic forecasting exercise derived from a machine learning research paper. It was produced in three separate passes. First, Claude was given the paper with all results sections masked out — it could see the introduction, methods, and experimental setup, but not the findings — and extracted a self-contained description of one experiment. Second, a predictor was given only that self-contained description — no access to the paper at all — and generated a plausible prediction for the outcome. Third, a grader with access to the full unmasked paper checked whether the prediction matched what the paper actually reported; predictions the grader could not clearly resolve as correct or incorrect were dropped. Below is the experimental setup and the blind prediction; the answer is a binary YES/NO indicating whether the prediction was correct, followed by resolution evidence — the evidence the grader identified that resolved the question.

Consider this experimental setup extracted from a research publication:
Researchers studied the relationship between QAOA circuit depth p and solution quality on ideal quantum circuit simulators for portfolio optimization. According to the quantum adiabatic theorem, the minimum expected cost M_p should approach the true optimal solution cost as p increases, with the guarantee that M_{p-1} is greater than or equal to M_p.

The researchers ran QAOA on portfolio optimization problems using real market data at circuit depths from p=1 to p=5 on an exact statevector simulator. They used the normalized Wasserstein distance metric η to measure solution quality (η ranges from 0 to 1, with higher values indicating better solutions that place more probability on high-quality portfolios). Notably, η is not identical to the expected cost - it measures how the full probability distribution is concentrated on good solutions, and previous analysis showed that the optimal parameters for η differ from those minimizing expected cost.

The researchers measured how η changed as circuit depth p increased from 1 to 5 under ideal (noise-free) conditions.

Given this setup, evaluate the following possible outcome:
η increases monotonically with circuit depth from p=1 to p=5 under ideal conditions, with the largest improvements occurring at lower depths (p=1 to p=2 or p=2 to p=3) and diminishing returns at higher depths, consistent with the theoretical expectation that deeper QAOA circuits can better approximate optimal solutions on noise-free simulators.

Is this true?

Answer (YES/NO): NO